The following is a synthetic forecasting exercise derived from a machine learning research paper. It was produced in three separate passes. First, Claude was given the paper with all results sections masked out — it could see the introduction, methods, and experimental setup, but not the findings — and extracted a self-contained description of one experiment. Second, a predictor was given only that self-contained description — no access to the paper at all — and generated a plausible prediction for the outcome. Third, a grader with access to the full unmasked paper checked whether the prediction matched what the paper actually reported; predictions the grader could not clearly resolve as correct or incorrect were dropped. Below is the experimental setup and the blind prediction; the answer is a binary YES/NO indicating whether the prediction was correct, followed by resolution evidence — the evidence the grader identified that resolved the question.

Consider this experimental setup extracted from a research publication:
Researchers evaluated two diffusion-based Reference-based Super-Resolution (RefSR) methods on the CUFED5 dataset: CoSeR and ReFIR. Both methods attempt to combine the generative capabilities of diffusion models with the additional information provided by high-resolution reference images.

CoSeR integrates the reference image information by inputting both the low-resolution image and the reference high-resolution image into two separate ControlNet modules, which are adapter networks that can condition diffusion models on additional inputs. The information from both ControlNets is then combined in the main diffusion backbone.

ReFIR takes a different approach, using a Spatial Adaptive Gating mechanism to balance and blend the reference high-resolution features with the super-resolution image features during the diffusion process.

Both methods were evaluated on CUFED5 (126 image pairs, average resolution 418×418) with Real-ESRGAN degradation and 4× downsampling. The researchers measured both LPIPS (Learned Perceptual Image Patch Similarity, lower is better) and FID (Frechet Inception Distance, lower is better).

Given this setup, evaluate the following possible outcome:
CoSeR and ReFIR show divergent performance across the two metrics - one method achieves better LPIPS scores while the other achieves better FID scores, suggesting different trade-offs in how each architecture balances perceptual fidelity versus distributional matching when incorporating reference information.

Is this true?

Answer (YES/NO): NO